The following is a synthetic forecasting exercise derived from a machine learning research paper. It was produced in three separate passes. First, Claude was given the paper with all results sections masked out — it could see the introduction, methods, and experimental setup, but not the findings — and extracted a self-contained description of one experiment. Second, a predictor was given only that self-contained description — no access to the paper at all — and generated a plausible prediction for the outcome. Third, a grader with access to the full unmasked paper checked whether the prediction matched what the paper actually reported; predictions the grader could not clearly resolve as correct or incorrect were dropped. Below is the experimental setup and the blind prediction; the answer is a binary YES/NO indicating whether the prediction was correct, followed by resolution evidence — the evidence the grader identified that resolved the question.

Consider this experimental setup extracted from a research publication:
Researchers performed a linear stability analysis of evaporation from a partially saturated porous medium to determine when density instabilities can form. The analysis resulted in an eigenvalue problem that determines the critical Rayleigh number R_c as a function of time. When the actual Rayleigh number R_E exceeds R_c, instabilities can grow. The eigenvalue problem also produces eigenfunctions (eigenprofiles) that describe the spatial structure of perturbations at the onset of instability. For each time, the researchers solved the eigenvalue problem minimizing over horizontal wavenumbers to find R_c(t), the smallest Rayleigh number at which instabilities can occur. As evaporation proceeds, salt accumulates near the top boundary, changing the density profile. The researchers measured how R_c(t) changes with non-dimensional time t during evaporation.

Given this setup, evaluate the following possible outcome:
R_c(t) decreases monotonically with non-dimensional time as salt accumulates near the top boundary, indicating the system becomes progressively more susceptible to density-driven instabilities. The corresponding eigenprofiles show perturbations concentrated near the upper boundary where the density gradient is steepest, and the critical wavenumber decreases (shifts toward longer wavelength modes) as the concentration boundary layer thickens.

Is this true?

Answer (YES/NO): NO